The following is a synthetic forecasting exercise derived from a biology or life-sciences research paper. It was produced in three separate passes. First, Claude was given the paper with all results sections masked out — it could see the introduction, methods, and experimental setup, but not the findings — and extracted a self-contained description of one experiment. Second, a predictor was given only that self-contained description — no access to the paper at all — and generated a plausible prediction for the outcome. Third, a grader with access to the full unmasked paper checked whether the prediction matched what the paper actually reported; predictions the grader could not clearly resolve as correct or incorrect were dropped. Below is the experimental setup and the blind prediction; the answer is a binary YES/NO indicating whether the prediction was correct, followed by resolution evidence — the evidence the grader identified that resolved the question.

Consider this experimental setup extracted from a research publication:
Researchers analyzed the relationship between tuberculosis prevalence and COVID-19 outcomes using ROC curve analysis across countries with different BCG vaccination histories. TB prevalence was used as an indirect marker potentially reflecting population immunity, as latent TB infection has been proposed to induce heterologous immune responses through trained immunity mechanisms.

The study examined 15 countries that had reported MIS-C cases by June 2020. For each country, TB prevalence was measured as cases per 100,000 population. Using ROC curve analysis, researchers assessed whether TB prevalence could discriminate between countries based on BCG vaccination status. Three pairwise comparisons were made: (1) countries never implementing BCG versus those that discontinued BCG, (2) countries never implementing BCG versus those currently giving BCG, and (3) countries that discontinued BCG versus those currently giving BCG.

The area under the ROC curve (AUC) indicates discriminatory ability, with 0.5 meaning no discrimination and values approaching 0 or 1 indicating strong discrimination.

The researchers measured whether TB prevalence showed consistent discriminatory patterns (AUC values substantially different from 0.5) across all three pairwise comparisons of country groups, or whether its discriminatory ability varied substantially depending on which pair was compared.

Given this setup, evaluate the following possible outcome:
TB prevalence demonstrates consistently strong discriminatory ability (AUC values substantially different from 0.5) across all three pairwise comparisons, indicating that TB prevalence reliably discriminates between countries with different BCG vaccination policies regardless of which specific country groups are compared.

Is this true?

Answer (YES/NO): YES